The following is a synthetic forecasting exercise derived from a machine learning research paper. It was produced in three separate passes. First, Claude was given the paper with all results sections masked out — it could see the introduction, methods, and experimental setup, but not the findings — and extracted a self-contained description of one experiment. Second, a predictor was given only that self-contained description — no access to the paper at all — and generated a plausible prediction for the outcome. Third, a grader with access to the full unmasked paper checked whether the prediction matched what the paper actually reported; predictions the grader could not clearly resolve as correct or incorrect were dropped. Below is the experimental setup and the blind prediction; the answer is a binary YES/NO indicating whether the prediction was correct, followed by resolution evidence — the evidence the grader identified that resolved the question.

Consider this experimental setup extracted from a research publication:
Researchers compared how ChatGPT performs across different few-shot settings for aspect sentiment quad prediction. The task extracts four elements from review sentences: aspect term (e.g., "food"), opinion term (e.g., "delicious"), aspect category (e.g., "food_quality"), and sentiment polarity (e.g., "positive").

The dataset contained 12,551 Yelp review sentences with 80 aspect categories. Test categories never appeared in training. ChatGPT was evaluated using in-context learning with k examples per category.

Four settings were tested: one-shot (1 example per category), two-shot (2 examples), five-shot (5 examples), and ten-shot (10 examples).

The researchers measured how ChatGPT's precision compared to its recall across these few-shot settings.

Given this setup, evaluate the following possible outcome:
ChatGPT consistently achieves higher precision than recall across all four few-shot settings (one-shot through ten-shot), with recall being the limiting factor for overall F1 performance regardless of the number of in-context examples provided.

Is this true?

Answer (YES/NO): NO